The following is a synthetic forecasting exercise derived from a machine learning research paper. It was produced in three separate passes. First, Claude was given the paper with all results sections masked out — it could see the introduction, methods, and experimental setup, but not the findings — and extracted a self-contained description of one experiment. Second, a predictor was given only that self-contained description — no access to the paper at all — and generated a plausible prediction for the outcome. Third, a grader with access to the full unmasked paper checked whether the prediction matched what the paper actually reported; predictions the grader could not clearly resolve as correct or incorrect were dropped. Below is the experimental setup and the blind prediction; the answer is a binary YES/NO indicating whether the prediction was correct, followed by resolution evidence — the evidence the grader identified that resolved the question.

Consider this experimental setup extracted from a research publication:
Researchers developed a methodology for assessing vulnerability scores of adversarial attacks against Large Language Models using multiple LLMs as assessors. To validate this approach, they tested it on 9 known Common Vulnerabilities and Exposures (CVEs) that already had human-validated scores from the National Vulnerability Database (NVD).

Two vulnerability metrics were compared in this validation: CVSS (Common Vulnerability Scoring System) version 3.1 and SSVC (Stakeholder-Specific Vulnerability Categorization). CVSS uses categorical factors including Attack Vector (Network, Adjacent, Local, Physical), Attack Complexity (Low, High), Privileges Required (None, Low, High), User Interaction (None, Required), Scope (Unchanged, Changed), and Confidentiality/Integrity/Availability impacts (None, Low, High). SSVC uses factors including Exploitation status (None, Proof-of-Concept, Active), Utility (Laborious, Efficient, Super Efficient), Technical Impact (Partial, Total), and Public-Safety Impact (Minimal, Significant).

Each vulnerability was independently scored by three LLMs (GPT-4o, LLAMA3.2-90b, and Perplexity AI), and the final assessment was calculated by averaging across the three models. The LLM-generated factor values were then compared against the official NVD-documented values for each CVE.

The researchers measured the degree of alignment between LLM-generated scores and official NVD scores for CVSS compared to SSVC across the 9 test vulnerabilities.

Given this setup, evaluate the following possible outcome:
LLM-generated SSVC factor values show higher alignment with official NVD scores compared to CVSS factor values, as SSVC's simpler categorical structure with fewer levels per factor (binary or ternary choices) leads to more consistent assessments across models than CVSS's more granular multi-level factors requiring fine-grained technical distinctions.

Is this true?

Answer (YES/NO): NO